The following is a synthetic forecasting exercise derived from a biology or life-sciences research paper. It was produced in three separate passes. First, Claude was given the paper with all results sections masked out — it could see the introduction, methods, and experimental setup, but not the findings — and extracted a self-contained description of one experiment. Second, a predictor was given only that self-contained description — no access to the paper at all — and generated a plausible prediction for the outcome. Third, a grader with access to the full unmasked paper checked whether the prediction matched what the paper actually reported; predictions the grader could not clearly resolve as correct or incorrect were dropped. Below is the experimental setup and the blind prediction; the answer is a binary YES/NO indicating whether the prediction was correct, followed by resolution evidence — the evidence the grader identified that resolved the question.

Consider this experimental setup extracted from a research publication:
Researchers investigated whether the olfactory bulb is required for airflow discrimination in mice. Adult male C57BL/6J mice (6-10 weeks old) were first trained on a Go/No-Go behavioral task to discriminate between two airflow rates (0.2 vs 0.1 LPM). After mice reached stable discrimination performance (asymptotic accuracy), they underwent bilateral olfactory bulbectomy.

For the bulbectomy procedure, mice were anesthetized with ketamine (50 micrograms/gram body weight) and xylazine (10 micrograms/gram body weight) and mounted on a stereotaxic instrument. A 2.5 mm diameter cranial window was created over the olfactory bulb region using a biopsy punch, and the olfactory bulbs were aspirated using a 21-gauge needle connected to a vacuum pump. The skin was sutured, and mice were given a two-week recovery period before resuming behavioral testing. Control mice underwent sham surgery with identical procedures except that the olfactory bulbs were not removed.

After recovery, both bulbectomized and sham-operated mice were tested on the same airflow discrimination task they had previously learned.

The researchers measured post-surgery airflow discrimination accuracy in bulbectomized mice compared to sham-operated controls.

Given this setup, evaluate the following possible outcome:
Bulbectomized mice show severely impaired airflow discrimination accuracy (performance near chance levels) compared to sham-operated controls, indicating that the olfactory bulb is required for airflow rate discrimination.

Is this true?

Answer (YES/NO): YES